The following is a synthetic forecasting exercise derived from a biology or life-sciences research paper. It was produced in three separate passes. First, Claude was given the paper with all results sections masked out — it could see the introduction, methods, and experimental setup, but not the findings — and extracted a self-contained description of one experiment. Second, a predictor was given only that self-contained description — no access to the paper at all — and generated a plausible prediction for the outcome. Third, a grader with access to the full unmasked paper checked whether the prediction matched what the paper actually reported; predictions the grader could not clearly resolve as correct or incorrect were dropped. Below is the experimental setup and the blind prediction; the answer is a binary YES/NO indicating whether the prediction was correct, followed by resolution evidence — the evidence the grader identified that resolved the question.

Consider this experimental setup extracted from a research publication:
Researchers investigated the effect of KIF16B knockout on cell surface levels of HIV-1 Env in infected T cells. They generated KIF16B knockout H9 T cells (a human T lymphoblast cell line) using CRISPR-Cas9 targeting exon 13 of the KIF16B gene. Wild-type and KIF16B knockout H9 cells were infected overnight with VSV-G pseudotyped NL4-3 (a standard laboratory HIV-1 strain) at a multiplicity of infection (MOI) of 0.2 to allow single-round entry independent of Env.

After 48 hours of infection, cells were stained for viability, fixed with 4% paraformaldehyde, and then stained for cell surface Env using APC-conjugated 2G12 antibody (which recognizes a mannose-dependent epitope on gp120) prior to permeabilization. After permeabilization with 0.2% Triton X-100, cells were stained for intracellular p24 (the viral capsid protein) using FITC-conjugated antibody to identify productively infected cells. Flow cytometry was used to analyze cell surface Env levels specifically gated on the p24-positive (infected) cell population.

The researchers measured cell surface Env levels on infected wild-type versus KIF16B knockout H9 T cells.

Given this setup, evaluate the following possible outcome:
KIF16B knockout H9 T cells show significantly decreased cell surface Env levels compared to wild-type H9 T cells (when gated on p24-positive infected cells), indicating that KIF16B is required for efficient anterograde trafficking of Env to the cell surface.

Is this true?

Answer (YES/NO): YES